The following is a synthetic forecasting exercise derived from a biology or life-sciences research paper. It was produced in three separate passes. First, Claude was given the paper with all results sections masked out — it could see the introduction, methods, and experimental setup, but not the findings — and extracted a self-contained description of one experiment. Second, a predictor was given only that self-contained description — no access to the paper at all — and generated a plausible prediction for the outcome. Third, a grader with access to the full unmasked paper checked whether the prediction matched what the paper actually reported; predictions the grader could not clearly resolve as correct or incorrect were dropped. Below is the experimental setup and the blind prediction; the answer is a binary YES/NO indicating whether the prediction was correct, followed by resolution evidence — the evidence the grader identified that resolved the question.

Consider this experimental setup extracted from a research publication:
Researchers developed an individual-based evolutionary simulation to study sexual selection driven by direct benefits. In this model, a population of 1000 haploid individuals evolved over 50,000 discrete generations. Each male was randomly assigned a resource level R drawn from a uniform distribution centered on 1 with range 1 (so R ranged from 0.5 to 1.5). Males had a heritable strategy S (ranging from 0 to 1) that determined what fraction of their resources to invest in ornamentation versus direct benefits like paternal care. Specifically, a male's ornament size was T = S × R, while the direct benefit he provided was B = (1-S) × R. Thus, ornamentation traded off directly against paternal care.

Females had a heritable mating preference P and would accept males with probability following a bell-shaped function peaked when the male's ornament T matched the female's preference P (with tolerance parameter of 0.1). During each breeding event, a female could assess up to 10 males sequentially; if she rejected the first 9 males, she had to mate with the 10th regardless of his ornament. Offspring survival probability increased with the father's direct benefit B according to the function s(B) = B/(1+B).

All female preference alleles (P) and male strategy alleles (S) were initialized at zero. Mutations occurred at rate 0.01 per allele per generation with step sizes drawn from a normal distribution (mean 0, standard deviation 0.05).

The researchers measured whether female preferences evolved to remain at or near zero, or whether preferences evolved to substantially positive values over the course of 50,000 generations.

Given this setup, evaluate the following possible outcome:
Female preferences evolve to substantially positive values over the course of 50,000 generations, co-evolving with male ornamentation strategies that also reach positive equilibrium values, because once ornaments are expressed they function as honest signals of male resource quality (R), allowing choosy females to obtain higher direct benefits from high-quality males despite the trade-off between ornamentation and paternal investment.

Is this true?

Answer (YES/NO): YES